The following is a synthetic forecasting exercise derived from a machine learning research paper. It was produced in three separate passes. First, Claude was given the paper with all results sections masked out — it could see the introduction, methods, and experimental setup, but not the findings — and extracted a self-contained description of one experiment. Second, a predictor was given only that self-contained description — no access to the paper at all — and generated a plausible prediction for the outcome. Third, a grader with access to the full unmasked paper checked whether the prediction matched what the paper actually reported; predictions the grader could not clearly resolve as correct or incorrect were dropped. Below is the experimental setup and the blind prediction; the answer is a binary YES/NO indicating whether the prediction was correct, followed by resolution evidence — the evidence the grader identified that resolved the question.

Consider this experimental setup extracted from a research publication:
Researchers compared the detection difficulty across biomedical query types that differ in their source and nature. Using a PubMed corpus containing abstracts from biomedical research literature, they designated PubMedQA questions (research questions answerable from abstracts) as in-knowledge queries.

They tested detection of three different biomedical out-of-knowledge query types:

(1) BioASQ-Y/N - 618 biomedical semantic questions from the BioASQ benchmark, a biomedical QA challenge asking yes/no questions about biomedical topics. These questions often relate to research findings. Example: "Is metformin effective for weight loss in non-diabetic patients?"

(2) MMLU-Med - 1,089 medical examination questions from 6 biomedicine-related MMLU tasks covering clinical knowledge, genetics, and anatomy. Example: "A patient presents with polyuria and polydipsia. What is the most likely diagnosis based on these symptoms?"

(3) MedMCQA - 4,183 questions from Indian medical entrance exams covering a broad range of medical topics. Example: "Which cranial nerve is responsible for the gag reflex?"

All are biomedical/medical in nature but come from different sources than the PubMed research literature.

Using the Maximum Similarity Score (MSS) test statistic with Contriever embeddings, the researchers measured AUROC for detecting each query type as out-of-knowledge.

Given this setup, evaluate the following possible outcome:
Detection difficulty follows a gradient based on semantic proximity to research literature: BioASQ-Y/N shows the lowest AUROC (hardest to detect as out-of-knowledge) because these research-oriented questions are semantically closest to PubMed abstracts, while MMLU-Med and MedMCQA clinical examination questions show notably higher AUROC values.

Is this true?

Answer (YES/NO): YES